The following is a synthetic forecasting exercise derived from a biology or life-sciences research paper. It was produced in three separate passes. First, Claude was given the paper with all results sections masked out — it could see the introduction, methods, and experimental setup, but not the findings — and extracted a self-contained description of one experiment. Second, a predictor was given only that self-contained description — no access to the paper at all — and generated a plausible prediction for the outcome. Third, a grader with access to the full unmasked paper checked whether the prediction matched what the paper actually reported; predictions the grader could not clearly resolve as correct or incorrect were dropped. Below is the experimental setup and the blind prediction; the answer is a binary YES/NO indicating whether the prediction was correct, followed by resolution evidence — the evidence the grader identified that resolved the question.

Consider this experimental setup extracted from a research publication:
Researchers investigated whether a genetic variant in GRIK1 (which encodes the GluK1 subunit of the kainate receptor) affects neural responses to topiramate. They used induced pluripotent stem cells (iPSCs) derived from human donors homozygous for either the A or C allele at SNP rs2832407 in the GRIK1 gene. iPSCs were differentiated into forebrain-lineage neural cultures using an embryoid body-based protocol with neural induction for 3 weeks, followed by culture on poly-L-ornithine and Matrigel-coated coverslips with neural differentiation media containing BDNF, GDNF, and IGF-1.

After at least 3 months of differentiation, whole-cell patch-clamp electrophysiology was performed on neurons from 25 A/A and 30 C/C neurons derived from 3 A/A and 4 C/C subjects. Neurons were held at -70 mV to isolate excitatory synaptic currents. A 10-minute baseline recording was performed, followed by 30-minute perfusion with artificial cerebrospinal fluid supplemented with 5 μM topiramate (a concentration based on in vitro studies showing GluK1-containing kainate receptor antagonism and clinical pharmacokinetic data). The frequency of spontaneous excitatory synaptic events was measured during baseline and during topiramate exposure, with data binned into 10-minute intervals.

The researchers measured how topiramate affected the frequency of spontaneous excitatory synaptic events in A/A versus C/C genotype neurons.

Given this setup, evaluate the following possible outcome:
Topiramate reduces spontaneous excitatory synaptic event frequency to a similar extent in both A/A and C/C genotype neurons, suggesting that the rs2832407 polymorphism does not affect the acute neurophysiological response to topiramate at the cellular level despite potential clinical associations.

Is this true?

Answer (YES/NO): NO